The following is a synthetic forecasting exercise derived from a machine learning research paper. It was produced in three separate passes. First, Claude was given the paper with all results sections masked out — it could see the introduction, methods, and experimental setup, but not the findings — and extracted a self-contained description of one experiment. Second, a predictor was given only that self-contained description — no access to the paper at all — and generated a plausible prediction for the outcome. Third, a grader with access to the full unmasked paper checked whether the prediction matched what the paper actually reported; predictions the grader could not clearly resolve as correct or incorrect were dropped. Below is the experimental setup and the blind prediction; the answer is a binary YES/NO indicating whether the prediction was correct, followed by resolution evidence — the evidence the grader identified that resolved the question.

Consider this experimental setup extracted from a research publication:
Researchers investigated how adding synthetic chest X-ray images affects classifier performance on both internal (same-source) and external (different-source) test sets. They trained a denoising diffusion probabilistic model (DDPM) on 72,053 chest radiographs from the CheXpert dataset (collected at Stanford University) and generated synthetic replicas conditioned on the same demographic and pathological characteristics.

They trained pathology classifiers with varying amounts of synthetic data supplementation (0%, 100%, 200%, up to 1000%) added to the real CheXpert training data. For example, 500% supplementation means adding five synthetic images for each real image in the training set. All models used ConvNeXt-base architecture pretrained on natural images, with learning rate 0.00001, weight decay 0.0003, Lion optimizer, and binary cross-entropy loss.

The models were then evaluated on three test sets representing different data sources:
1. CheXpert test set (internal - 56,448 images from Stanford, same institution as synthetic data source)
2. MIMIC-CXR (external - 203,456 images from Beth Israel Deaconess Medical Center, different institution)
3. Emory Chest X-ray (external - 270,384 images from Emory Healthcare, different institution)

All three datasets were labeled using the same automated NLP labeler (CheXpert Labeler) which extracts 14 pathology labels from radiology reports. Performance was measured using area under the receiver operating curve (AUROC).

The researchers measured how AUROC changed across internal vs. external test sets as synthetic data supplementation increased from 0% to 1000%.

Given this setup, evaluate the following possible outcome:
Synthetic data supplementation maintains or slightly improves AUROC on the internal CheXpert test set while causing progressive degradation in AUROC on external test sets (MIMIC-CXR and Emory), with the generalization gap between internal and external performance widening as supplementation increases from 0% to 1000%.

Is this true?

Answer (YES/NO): NO